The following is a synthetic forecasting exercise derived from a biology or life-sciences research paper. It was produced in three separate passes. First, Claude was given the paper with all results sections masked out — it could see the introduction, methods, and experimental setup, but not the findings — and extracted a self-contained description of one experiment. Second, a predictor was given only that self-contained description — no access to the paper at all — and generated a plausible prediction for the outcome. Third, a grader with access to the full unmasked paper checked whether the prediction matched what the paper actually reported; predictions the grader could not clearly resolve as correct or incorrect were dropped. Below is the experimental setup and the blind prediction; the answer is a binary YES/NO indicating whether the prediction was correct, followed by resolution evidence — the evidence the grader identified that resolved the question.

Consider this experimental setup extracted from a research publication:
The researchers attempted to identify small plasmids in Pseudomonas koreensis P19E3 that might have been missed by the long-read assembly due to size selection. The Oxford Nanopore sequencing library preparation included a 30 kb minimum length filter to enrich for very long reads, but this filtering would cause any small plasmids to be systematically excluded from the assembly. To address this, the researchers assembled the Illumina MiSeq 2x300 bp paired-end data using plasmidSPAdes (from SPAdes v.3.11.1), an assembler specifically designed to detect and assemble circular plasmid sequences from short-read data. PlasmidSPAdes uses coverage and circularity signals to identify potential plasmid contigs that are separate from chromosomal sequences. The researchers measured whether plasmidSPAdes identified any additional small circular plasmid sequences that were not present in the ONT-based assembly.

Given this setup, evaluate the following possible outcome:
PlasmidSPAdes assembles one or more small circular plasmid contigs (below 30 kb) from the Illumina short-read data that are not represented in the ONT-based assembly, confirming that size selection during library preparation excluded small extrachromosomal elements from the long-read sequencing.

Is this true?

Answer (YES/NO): YES